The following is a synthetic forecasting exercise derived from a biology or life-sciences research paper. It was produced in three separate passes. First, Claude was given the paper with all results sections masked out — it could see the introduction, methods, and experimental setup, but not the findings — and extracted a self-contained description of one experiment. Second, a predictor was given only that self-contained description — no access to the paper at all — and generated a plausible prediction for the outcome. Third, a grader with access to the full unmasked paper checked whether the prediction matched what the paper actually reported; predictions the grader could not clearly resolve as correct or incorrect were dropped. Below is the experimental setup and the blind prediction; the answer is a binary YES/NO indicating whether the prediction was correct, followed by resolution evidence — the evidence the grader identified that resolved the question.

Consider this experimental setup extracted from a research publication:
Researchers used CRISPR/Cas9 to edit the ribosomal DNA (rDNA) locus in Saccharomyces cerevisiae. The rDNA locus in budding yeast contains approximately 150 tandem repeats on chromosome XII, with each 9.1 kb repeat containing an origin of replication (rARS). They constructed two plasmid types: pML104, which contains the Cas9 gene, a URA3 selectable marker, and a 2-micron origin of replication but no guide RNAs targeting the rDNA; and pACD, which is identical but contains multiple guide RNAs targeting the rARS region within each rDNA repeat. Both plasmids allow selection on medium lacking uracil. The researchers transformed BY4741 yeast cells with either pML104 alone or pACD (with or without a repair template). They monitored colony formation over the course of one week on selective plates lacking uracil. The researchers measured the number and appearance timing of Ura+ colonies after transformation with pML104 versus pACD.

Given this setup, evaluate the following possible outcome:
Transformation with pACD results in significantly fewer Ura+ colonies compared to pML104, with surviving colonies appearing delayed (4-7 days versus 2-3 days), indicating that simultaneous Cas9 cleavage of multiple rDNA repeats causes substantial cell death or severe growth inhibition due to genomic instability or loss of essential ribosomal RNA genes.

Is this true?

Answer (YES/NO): YES